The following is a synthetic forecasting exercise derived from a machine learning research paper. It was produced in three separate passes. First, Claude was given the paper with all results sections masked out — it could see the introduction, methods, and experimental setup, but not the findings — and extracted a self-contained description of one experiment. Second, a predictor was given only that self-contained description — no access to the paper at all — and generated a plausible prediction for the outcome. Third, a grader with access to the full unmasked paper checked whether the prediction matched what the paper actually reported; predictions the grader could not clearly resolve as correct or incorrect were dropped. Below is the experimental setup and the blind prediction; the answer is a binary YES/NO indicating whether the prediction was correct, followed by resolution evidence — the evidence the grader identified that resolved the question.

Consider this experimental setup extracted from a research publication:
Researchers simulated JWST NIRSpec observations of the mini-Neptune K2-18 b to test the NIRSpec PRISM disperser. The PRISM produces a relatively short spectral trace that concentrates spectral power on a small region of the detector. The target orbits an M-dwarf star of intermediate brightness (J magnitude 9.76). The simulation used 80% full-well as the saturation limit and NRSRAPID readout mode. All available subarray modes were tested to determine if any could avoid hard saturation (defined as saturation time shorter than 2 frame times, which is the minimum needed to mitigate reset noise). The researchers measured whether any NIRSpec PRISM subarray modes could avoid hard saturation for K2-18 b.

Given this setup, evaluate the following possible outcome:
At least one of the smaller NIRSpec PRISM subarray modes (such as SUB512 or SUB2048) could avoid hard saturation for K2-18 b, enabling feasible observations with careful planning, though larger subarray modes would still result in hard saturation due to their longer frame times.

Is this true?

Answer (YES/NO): NO